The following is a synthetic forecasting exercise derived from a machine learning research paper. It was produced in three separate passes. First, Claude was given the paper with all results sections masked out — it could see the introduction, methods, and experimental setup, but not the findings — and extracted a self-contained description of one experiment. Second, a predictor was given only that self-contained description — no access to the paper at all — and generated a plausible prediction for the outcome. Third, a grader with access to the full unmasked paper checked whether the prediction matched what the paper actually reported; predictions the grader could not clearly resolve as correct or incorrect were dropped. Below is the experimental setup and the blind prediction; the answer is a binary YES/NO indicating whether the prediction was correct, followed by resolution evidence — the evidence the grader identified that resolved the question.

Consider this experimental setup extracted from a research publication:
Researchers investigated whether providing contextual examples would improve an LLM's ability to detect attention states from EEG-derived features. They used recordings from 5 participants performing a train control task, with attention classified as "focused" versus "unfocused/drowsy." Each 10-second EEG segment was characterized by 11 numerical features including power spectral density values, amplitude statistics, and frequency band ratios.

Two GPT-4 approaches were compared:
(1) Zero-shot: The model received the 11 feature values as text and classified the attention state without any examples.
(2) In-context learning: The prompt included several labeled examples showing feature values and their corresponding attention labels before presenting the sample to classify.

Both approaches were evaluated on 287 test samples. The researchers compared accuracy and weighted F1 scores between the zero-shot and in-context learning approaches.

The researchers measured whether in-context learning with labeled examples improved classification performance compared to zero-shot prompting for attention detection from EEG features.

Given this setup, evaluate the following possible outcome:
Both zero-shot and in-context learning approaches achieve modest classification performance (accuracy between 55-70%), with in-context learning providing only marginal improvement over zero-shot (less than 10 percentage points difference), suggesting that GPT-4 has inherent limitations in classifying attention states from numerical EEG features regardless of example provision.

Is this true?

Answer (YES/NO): NO